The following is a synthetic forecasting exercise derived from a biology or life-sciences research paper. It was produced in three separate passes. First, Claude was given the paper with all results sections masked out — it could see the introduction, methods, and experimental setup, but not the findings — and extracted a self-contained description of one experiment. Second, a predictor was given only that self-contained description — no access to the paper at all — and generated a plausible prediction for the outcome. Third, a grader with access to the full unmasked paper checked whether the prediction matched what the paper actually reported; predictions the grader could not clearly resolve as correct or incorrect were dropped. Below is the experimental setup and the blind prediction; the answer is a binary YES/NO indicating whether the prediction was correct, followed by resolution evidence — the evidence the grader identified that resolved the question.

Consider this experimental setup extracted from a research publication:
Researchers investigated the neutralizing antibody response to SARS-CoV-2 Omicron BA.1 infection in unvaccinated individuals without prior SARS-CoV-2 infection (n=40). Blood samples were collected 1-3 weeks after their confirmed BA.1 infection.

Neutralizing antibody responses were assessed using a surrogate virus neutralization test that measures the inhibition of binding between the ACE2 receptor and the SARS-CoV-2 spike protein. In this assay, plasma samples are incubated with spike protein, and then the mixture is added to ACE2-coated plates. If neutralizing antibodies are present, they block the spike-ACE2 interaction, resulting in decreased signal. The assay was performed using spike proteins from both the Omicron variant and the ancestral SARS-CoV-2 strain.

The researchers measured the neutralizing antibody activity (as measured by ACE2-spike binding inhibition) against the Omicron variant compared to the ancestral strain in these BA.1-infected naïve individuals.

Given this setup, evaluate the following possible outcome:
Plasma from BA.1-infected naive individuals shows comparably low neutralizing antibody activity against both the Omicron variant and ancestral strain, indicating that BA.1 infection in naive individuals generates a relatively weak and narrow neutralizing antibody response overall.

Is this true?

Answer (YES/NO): YES